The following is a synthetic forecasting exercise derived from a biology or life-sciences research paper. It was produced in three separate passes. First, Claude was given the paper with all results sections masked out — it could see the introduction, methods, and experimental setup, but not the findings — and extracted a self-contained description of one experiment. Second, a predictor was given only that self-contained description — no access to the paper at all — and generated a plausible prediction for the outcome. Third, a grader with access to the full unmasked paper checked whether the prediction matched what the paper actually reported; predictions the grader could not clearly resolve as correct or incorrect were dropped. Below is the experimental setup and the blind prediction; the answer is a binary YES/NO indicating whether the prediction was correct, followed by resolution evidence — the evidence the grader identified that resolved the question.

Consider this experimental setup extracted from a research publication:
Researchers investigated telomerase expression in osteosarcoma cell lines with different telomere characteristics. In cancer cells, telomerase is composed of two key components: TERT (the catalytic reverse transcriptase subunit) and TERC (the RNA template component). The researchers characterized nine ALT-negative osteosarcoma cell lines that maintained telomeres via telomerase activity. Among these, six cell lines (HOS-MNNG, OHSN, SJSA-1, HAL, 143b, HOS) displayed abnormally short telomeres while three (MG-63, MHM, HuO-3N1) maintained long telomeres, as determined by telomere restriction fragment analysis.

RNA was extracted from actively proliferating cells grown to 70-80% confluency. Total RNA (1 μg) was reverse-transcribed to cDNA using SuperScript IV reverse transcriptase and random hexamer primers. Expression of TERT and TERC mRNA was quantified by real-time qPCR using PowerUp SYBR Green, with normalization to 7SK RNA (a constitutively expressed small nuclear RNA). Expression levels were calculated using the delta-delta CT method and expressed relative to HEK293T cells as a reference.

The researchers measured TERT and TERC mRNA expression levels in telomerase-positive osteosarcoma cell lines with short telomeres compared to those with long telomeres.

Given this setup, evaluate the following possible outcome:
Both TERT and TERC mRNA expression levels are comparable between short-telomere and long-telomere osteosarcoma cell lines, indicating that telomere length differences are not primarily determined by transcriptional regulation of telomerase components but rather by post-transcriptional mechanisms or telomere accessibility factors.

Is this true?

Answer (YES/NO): YES